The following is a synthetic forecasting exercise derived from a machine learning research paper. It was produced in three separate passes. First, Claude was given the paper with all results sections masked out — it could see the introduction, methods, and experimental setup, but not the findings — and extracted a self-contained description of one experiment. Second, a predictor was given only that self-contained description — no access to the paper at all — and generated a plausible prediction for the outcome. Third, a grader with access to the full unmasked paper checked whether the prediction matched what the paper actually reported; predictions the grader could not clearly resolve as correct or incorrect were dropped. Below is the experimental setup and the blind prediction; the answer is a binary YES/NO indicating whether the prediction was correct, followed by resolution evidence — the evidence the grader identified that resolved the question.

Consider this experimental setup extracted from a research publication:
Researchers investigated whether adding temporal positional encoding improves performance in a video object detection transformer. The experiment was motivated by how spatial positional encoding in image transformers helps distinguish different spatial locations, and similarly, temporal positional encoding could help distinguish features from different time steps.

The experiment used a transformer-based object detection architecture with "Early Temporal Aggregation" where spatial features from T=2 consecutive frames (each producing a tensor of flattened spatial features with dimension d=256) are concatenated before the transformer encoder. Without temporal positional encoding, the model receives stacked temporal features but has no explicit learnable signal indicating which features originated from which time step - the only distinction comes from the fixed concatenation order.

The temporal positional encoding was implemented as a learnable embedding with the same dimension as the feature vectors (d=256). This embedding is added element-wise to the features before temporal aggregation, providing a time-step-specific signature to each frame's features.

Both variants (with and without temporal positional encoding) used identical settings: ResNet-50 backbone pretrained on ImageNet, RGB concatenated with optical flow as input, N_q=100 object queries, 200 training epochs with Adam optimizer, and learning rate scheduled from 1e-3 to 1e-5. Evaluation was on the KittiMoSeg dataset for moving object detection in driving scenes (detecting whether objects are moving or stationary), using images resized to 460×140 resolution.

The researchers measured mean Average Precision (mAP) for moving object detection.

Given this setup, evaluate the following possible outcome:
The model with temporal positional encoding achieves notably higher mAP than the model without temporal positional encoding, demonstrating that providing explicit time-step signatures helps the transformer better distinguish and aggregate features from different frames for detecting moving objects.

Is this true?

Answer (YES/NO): YES